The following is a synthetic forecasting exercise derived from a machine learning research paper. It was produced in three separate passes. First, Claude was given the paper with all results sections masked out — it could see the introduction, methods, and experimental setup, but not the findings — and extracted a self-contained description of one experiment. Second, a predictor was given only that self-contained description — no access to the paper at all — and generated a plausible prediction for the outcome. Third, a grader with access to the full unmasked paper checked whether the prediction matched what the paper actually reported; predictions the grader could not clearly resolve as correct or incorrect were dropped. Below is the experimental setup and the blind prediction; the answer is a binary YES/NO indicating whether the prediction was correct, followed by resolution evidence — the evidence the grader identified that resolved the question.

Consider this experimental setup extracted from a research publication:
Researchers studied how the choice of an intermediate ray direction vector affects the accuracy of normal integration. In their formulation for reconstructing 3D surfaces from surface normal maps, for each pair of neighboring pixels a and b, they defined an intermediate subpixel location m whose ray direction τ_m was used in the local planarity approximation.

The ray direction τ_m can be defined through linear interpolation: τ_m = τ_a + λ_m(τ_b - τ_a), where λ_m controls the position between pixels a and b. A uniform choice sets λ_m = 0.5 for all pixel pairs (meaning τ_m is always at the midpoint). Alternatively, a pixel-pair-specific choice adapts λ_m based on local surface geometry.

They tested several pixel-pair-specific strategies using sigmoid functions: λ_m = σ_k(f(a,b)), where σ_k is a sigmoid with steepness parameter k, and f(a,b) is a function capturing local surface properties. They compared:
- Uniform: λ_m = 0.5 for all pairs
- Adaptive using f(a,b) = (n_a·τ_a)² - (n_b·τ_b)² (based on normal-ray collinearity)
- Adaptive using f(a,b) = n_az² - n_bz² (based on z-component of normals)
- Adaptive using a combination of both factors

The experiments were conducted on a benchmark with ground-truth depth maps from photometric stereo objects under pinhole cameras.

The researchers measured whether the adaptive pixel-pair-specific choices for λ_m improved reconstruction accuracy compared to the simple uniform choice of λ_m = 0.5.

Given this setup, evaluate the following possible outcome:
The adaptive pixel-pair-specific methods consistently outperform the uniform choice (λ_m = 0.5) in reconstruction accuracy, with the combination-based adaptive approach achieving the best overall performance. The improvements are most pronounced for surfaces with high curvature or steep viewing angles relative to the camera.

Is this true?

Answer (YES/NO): NO